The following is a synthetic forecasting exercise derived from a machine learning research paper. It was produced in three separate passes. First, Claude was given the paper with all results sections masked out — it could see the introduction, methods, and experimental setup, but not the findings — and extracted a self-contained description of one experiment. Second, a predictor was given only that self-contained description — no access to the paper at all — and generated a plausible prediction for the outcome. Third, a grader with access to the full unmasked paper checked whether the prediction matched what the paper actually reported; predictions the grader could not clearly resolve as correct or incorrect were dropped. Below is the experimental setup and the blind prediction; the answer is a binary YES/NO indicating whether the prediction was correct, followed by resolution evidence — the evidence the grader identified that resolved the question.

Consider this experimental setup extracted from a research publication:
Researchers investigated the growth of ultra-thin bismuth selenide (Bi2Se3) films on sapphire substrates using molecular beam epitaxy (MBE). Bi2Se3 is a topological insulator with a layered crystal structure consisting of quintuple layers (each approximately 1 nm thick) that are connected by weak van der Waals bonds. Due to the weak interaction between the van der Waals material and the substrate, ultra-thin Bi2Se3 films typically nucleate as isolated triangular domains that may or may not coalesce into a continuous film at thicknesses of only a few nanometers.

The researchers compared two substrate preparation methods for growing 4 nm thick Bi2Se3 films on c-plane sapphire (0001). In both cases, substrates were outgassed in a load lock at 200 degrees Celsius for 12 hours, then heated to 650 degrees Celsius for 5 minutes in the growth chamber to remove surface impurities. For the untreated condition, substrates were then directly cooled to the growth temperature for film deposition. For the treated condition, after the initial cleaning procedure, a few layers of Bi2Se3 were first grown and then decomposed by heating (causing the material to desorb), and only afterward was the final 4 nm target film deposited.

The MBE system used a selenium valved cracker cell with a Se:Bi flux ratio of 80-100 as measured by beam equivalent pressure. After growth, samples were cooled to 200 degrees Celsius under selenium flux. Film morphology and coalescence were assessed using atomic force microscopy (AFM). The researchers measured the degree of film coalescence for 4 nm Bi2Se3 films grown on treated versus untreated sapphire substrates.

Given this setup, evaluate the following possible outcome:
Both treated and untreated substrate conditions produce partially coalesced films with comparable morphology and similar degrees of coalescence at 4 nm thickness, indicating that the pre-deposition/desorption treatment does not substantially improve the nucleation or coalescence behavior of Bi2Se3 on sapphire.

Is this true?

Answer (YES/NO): NO